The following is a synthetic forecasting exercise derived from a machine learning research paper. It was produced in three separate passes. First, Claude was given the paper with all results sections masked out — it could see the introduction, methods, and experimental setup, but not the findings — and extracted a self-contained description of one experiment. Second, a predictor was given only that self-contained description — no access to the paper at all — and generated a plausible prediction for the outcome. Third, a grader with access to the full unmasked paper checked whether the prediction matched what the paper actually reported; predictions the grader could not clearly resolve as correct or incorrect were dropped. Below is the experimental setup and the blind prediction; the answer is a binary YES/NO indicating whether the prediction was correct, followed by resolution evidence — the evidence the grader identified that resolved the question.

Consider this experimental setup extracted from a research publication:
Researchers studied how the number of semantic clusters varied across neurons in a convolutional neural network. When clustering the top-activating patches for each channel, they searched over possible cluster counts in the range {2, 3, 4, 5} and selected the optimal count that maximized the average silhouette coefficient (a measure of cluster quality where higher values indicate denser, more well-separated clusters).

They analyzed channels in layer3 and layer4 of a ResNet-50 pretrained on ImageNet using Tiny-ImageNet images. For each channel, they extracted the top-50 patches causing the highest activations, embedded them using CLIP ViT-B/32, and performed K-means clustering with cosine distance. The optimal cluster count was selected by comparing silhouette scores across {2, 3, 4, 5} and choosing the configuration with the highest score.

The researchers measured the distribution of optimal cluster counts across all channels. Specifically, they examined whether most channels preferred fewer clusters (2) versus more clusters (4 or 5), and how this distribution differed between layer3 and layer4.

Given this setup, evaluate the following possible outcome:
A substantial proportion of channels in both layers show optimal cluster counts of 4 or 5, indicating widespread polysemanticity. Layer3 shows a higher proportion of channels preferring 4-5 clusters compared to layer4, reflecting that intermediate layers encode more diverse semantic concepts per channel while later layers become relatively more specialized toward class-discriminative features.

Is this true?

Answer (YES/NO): NO